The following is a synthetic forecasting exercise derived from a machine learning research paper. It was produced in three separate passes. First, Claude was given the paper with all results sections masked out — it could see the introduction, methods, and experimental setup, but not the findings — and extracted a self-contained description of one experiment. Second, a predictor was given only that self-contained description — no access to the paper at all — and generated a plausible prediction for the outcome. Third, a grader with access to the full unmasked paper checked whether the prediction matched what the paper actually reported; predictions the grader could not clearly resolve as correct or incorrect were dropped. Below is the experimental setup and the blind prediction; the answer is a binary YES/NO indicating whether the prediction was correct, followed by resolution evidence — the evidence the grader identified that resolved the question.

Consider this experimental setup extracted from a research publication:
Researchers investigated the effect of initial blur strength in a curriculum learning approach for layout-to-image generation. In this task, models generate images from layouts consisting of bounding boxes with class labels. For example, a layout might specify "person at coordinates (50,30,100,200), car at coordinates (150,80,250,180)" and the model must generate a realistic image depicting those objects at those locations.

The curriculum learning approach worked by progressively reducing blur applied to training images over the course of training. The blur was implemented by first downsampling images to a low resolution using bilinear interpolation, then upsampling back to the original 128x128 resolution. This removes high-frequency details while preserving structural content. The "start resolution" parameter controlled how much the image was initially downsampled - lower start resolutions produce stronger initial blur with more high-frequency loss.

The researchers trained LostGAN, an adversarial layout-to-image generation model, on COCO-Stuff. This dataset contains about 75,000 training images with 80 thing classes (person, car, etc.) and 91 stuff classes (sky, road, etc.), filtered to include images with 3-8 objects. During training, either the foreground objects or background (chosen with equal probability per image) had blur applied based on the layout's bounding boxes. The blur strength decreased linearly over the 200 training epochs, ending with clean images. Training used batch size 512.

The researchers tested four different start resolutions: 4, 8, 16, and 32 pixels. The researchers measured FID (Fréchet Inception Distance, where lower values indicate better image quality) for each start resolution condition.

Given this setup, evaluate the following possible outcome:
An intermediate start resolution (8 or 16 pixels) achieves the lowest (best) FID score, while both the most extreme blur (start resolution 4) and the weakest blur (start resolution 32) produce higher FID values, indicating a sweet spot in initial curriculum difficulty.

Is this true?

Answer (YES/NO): NO